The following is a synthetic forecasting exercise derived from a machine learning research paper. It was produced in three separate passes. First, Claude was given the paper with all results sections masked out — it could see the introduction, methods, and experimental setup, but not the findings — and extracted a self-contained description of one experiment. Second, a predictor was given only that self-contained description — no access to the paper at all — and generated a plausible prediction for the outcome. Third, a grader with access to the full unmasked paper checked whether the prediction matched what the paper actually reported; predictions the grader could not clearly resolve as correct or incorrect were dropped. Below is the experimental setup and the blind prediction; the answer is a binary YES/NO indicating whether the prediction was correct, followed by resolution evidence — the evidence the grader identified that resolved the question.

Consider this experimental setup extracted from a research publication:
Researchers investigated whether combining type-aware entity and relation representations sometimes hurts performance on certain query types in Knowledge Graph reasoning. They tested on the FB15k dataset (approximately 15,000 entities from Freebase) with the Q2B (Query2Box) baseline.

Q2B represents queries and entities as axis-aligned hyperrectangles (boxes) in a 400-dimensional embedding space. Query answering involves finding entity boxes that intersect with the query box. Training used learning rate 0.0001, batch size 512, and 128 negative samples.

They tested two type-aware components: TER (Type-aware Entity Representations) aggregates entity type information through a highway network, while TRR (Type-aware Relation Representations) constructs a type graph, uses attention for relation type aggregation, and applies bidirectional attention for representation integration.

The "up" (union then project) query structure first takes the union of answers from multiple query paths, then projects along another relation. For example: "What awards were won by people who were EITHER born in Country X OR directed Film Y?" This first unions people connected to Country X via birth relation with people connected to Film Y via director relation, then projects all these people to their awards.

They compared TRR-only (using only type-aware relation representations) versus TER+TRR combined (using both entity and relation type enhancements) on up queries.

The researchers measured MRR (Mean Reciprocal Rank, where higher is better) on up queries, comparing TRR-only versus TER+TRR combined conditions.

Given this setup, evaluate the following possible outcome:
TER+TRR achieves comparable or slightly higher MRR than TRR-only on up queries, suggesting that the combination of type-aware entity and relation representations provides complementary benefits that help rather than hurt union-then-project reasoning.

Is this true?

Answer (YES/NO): NO